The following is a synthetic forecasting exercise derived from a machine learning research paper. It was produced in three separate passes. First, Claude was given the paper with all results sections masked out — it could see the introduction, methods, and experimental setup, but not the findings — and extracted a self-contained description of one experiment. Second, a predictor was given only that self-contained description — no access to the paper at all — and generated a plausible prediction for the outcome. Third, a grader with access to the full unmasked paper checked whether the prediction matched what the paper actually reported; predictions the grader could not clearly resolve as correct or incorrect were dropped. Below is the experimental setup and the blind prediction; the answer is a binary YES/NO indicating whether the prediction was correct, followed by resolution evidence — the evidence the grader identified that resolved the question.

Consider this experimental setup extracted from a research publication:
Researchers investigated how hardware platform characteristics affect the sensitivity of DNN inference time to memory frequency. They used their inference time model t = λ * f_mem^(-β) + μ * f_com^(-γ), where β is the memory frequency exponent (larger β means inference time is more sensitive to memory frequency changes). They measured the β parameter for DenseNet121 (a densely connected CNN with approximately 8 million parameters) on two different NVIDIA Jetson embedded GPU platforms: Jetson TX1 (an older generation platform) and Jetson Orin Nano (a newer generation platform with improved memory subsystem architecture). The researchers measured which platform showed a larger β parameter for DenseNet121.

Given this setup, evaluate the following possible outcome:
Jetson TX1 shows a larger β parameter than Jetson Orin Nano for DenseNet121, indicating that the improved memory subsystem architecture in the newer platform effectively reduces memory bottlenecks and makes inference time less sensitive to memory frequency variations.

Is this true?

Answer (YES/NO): YES